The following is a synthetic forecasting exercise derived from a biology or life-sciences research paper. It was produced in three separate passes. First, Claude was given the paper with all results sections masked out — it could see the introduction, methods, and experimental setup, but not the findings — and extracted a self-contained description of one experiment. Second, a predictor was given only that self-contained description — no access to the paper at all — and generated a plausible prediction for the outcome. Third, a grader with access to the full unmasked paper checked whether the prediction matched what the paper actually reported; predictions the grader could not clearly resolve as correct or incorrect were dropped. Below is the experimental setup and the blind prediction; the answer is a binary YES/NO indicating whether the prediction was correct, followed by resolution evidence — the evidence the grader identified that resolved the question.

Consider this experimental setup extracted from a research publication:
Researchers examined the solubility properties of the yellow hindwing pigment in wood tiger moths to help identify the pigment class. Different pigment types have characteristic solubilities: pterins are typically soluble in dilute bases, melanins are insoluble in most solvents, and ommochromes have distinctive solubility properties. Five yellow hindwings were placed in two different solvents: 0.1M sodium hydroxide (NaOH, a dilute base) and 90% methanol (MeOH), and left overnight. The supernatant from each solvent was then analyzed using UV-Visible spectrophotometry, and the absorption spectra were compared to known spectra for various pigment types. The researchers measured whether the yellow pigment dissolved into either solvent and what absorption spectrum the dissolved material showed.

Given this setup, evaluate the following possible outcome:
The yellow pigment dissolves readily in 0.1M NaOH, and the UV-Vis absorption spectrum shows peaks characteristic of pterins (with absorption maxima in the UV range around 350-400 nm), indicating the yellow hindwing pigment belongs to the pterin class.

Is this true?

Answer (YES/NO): NO